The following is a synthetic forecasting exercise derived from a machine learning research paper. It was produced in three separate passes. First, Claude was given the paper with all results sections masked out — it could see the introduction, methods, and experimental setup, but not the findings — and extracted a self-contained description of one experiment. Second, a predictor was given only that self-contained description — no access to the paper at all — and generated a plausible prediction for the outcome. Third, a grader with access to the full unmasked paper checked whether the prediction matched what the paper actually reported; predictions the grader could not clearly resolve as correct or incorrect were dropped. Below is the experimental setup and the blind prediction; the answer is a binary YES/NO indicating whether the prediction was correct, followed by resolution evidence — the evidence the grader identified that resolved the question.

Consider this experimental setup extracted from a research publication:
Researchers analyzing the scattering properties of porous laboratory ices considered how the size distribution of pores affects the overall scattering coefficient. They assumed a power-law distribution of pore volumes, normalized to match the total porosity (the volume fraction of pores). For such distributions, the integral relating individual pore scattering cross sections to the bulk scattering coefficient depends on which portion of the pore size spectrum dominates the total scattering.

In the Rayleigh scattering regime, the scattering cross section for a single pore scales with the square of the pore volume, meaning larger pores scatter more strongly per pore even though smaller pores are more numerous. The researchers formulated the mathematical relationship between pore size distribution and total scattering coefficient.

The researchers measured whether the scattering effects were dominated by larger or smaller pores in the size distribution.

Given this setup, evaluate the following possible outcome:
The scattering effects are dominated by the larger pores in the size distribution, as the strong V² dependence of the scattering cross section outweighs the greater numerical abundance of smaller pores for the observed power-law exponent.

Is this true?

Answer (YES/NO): YES